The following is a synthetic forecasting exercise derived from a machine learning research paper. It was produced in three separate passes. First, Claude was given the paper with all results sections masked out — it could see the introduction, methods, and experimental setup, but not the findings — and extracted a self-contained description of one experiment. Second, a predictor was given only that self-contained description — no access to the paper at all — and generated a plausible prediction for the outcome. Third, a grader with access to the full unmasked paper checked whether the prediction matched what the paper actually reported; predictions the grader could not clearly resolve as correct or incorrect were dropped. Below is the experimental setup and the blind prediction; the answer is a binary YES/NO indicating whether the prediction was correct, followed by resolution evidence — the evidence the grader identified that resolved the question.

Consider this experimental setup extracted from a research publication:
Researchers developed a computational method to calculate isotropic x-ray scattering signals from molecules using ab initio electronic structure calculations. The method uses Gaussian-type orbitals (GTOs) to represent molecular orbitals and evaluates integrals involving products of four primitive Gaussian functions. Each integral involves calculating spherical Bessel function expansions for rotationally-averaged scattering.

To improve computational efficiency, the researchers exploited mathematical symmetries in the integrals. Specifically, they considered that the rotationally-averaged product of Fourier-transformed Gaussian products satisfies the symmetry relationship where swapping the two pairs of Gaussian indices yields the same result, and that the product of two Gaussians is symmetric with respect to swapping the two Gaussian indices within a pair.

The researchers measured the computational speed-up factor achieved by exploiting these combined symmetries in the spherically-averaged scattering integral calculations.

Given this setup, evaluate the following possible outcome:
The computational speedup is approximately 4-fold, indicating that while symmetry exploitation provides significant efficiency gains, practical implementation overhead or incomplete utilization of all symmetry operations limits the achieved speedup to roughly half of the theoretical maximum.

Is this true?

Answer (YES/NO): NO